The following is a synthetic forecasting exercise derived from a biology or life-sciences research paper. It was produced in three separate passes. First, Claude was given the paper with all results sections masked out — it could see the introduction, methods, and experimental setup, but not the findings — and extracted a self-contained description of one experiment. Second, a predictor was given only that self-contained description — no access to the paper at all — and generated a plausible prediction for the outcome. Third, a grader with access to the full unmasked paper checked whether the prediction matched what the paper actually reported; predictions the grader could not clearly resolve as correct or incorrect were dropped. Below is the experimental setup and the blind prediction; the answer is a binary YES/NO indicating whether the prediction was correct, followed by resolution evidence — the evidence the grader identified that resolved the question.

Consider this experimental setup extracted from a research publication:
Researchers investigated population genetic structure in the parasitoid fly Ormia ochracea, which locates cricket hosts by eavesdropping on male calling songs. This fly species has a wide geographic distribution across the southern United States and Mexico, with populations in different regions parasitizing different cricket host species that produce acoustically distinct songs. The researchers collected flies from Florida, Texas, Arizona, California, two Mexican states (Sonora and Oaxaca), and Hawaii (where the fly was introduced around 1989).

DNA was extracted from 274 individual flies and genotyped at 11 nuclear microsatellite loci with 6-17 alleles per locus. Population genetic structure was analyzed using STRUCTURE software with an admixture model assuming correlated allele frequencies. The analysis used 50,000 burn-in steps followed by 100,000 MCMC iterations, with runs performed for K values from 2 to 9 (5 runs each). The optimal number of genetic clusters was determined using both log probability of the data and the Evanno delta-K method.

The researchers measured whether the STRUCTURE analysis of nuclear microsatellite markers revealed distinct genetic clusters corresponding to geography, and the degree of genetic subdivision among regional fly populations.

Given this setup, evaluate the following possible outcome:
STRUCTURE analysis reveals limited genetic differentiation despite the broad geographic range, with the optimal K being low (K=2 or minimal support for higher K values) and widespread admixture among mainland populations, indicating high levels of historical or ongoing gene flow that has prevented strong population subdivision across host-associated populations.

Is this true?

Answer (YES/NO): NO